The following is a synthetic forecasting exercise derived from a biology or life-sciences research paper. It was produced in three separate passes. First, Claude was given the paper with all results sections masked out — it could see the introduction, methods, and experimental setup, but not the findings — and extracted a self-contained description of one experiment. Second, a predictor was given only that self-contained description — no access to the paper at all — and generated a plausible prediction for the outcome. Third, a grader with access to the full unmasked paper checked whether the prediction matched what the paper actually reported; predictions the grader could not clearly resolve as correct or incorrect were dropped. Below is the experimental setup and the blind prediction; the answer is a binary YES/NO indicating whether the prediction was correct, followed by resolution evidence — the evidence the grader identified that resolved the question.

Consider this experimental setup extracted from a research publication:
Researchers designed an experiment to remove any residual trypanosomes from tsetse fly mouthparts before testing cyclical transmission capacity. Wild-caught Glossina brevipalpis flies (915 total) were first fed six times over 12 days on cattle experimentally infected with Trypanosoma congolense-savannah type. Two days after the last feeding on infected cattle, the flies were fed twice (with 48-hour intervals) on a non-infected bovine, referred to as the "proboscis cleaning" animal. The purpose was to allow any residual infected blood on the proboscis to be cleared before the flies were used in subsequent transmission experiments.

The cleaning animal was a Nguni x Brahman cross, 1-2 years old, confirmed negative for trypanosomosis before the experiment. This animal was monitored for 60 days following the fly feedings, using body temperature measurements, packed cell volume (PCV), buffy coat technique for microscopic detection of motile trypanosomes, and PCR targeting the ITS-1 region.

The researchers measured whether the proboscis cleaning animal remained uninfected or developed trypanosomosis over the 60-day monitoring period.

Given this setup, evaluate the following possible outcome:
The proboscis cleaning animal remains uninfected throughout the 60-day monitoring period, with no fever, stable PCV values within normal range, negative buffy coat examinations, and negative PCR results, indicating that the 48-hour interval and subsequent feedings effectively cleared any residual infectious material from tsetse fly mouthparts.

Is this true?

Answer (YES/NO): YES